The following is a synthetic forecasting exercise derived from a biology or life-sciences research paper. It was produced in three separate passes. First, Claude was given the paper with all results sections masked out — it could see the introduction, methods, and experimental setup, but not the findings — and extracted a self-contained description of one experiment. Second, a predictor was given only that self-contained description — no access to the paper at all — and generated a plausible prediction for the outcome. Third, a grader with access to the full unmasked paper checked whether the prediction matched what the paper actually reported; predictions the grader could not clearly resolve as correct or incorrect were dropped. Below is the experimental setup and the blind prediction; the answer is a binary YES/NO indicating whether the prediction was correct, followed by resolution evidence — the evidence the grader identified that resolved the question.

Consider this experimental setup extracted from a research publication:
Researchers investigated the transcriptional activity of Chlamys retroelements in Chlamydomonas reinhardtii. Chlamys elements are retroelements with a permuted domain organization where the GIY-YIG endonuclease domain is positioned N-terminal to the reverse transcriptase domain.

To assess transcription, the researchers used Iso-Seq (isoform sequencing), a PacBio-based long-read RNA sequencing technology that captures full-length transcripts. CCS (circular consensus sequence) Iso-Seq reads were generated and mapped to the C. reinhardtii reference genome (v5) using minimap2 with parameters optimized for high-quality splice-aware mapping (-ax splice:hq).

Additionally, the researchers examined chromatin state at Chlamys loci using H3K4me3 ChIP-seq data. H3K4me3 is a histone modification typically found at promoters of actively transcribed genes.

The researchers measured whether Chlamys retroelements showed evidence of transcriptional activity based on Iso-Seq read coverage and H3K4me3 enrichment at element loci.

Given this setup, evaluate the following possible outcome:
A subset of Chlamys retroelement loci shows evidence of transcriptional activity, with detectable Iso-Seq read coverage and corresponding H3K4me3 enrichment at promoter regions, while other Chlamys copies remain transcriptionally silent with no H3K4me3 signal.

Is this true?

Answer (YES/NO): YES